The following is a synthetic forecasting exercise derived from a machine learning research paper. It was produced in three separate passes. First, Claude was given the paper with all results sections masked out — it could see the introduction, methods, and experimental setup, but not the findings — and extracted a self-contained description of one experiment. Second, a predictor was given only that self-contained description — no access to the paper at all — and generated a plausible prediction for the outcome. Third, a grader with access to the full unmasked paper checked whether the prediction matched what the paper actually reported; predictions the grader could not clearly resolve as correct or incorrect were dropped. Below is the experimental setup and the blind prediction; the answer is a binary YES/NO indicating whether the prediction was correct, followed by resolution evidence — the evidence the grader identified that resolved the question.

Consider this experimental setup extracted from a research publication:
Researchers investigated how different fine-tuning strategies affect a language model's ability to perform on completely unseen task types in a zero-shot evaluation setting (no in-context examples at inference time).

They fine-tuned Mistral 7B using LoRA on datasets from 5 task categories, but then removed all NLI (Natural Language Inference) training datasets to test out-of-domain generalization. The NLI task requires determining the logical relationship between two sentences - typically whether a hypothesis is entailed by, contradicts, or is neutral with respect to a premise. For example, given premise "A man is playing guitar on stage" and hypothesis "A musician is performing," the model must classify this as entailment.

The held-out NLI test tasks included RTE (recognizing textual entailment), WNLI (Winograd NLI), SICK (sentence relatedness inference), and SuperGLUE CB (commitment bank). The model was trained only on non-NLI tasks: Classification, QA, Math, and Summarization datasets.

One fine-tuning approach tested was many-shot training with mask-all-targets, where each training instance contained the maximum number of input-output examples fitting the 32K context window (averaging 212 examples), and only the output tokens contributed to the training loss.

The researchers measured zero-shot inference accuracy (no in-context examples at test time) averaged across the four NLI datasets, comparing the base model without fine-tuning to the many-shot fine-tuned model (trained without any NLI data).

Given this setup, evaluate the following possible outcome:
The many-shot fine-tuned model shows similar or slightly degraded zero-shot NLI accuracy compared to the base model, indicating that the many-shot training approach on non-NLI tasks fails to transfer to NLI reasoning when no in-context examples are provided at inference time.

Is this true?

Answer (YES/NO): NO